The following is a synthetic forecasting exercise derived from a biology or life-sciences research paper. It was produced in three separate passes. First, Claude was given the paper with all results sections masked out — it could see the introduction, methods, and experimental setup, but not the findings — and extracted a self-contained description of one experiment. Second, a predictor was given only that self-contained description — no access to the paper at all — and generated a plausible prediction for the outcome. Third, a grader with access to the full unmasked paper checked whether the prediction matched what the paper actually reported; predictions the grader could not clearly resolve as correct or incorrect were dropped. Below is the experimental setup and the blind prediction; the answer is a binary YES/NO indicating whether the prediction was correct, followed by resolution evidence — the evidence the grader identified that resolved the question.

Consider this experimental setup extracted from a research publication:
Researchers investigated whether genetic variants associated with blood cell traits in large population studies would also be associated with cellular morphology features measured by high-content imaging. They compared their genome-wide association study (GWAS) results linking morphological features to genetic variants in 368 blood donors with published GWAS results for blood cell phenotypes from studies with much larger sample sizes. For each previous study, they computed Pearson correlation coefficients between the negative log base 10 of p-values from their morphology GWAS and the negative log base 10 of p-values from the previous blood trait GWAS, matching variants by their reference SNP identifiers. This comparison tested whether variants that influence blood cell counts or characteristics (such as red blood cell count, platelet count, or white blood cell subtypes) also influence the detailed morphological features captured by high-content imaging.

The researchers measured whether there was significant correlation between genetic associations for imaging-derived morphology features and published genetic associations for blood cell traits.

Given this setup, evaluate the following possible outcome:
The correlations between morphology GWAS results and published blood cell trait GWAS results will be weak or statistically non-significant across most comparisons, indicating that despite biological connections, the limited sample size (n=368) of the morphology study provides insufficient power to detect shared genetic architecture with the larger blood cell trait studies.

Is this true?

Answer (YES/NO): NO